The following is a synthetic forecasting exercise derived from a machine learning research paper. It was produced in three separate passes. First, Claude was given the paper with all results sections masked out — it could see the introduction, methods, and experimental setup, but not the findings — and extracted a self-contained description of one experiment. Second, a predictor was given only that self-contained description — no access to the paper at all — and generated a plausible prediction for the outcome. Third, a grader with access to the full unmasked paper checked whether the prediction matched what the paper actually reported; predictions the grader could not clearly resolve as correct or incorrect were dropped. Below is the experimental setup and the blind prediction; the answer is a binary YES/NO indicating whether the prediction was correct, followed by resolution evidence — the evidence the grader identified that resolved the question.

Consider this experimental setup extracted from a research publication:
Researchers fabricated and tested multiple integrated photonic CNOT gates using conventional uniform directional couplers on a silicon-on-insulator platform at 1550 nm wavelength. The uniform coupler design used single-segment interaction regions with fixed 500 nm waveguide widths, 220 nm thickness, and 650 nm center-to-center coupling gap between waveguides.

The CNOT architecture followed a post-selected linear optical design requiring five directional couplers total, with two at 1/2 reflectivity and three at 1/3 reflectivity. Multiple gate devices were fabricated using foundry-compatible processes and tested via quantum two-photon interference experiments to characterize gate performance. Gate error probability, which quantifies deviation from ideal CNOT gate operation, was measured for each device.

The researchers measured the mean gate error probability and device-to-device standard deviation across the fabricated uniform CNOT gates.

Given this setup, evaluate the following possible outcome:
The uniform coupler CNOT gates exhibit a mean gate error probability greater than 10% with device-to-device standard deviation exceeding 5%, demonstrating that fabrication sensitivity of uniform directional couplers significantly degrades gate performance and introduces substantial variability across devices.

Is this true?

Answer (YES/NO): NO